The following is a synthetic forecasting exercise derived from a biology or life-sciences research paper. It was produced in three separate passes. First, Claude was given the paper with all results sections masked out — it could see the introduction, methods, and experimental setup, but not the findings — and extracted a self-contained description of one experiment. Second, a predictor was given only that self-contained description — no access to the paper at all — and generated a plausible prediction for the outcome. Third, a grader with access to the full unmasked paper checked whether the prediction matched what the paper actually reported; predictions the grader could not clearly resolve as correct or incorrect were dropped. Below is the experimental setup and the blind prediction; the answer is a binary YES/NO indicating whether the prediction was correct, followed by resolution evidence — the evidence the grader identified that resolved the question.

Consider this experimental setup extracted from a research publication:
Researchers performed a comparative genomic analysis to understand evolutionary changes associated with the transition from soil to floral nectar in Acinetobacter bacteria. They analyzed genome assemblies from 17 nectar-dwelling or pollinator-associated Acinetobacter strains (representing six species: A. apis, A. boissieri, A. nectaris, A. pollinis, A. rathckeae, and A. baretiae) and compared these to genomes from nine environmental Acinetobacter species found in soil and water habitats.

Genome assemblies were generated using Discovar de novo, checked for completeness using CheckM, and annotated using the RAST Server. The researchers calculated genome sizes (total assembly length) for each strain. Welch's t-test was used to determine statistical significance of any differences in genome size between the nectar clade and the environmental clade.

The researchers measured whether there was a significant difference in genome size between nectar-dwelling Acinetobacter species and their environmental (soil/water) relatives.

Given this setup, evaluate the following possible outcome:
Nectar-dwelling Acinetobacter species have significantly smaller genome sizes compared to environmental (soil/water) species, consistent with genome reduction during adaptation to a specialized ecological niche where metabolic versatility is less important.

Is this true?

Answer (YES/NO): YES